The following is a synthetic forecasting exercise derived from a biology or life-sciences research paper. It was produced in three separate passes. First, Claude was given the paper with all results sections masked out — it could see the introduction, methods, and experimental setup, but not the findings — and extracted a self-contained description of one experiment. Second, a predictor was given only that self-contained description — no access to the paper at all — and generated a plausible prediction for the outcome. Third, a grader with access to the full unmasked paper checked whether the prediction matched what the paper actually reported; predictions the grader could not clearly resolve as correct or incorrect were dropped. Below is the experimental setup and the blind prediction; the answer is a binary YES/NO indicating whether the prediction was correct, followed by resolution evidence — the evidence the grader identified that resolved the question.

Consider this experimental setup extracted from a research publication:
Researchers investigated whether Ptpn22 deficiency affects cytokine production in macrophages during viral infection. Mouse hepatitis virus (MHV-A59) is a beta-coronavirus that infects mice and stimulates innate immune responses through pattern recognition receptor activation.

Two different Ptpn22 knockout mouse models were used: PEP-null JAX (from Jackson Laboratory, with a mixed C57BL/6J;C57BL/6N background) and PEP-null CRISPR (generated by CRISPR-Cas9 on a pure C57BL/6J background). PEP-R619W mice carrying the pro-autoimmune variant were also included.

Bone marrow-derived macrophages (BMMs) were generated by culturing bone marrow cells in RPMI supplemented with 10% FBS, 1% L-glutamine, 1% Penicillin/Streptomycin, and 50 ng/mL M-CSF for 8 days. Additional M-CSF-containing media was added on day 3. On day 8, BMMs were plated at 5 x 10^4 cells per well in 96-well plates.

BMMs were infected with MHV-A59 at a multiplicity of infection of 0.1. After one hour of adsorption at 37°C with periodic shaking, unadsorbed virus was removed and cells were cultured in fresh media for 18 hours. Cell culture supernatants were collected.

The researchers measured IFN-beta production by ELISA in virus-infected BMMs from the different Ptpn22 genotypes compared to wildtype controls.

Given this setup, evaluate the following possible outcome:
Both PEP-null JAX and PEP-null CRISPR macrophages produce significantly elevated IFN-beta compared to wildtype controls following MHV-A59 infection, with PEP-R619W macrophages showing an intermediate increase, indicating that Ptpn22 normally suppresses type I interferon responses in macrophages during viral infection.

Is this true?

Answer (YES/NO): NO